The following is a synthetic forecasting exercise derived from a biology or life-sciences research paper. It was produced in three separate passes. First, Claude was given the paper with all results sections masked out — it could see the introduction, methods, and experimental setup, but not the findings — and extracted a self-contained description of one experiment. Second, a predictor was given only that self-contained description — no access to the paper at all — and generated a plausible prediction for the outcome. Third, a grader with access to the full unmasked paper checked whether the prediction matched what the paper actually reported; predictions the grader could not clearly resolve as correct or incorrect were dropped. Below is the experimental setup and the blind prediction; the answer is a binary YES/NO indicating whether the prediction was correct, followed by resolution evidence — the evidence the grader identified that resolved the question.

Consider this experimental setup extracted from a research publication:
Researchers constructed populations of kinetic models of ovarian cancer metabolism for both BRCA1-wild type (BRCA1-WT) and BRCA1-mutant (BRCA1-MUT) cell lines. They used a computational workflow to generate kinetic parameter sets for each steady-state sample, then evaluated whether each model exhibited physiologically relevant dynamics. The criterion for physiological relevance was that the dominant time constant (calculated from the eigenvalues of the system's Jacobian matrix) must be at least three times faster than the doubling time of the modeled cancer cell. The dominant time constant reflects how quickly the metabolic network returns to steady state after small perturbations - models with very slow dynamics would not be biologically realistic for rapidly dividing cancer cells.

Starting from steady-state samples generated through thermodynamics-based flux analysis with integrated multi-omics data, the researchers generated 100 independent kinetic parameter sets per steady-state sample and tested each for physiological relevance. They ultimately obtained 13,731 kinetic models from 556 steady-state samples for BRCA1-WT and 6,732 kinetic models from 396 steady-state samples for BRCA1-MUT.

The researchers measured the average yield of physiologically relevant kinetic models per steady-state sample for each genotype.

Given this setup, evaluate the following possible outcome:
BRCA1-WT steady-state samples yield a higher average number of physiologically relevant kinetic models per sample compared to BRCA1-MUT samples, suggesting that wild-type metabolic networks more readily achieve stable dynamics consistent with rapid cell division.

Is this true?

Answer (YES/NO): YES